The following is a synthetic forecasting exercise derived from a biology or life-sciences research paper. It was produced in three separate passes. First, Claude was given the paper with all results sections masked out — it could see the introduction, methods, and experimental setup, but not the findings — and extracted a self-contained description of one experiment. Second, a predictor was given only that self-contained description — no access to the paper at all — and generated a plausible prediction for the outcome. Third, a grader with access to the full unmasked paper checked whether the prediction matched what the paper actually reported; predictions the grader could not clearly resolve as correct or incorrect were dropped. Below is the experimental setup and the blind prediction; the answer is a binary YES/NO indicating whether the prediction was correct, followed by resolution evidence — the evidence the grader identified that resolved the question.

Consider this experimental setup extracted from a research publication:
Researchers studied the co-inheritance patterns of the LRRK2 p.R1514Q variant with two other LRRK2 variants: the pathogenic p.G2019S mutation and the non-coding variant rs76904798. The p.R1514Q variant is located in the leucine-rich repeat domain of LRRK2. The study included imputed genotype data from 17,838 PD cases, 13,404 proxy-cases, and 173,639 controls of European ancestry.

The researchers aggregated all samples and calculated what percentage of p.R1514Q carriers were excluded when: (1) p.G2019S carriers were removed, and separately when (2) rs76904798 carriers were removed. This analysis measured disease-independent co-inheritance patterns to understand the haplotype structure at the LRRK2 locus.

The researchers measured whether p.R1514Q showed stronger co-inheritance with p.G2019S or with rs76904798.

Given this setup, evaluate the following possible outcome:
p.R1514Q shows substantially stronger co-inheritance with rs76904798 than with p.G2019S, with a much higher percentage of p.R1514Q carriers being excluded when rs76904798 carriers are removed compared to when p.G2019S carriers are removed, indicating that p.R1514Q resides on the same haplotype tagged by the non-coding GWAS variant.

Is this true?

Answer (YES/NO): YES